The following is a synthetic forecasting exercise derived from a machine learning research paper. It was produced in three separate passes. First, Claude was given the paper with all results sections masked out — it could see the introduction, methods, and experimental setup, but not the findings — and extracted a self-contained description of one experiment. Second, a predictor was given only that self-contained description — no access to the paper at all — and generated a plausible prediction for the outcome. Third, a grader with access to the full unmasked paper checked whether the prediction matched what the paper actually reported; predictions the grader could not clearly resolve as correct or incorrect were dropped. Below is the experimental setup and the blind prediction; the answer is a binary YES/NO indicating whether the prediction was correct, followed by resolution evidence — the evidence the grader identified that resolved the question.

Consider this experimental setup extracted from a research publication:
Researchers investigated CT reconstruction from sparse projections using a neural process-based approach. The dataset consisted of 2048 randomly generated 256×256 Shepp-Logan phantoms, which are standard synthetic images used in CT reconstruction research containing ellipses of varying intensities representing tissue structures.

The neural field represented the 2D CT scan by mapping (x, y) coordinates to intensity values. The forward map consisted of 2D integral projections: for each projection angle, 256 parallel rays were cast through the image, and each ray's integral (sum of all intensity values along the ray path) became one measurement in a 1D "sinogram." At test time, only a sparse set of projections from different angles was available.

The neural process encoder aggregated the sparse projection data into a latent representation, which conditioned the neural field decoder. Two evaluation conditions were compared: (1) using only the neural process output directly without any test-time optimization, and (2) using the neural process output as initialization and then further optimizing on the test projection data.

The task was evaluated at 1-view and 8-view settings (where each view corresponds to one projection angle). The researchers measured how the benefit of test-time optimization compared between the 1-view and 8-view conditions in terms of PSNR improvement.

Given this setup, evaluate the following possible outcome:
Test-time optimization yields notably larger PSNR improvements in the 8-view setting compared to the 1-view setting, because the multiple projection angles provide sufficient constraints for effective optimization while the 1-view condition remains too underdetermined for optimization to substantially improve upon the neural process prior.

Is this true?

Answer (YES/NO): YES